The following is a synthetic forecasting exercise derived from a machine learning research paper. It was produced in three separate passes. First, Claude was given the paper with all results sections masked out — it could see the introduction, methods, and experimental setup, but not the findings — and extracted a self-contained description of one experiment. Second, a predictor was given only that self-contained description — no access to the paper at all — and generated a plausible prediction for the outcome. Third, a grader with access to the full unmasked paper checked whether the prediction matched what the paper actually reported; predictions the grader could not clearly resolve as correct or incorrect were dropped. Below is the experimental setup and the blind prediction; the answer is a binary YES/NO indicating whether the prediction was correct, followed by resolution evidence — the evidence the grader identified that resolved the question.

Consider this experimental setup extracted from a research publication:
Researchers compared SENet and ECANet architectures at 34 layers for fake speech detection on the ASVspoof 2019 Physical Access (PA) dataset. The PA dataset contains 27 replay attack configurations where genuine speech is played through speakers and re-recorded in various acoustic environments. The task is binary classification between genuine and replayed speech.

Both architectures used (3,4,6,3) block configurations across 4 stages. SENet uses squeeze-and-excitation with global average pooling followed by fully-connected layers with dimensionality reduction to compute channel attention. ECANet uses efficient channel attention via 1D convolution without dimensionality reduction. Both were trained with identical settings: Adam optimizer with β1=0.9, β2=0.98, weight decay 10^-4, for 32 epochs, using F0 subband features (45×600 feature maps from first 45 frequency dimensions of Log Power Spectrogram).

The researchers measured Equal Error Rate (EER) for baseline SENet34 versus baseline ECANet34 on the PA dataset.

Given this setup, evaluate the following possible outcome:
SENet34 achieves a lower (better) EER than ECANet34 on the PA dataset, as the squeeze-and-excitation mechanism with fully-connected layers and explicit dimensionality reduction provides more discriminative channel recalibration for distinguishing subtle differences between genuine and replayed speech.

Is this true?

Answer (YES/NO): NO